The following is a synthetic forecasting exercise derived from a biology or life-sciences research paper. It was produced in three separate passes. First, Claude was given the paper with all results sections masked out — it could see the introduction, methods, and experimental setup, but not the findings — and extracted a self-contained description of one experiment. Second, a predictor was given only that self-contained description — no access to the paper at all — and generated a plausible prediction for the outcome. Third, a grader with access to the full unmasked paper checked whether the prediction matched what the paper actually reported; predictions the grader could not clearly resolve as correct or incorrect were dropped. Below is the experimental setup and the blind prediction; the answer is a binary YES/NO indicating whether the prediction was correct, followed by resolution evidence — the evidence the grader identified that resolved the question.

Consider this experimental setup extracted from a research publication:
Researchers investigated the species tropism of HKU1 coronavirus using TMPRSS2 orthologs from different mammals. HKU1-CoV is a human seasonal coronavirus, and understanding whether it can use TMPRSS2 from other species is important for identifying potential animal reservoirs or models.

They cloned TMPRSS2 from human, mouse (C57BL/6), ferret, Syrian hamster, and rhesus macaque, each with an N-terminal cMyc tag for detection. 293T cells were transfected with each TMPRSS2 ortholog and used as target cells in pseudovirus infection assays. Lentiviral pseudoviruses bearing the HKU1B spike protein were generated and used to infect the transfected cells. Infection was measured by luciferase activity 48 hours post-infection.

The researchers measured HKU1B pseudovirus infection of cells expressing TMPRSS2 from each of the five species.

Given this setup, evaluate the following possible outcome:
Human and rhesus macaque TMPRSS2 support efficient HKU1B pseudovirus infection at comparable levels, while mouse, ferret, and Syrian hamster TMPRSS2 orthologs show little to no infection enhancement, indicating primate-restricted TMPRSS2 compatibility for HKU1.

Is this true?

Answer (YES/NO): NO